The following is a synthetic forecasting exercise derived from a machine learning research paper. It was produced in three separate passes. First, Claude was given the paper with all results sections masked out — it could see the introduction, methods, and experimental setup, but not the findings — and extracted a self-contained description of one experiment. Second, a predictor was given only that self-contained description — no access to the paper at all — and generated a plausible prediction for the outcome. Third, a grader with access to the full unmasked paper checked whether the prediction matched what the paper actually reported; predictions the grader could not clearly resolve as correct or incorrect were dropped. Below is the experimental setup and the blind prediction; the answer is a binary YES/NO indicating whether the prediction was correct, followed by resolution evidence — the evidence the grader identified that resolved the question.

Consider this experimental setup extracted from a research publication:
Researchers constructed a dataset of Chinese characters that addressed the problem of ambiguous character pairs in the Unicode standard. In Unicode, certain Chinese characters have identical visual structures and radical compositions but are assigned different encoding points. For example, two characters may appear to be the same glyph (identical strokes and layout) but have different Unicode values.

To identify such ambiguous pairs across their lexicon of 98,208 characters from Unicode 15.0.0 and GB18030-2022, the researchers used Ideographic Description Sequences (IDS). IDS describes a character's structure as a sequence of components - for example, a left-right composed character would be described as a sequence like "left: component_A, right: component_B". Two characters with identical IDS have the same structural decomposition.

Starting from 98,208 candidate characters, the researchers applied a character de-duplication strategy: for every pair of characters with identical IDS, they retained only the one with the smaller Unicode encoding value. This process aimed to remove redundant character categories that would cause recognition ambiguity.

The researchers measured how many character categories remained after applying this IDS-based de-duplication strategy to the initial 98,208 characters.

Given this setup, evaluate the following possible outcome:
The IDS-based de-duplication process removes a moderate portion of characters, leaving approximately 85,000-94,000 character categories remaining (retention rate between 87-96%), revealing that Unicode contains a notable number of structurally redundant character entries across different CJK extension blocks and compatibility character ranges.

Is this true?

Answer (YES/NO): NO